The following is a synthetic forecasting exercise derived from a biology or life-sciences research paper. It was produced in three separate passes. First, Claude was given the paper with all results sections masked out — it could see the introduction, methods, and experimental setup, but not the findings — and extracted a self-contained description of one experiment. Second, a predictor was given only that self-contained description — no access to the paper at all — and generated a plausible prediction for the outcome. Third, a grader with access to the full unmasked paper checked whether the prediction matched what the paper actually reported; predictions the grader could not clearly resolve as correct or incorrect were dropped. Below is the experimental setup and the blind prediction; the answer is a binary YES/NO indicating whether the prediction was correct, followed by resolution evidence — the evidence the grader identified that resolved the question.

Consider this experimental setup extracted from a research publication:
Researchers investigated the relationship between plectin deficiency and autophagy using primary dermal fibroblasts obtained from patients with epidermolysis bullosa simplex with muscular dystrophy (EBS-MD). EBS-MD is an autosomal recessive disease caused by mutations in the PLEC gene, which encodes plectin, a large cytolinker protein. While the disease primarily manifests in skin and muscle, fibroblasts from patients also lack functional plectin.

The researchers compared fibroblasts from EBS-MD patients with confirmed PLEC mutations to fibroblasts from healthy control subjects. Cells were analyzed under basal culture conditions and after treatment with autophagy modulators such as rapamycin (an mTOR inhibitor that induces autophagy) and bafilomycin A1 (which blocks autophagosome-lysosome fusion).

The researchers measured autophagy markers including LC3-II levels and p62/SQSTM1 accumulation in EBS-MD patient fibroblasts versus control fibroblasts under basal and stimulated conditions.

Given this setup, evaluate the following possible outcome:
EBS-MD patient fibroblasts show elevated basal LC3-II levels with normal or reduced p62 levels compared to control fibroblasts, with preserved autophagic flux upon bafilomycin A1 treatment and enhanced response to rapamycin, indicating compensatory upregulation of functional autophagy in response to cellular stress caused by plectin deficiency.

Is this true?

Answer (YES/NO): NO